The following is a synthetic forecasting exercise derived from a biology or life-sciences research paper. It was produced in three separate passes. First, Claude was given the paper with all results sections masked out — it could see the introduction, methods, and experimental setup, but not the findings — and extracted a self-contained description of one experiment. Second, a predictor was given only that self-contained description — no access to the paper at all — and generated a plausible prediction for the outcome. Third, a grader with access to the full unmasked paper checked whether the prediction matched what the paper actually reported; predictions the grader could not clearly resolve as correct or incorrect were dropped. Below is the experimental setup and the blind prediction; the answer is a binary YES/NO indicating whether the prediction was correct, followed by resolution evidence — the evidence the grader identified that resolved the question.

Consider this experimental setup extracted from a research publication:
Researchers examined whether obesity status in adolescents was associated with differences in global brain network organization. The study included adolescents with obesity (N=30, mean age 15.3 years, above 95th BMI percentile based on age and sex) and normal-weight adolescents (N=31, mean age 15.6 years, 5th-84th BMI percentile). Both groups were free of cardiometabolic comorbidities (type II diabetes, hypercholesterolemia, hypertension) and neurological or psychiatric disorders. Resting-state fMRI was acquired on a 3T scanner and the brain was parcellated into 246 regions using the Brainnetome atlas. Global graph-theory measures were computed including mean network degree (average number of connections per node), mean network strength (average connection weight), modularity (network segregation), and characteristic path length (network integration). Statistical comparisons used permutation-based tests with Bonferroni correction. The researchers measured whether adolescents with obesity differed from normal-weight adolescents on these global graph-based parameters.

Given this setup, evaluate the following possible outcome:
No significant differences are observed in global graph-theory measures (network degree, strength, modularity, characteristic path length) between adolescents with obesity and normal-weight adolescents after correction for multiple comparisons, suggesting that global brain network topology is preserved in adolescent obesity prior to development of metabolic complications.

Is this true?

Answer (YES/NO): YES